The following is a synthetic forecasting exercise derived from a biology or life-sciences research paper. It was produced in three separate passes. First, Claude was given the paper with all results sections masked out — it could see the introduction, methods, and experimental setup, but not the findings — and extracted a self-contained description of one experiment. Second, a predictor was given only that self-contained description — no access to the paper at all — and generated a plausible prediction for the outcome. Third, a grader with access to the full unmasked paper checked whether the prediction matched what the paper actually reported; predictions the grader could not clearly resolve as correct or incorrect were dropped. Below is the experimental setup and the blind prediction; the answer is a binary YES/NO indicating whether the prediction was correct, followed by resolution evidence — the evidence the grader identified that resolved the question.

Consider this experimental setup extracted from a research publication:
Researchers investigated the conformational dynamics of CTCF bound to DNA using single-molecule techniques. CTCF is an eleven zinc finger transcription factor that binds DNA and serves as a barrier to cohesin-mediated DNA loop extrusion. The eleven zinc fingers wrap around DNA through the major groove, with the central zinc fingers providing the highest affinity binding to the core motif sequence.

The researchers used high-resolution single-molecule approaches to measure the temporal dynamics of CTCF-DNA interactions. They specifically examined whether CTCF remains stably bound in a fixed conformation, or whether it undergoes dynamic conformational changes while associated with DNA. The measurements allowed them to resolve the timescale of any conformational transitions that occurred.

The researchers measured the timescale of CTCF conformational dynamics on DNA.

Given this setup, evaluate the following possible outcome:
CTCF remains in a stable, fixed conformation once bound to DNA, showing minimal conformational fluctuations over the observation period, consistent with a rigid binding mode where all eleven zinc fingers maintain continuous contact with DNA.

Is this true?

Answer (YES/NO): NO